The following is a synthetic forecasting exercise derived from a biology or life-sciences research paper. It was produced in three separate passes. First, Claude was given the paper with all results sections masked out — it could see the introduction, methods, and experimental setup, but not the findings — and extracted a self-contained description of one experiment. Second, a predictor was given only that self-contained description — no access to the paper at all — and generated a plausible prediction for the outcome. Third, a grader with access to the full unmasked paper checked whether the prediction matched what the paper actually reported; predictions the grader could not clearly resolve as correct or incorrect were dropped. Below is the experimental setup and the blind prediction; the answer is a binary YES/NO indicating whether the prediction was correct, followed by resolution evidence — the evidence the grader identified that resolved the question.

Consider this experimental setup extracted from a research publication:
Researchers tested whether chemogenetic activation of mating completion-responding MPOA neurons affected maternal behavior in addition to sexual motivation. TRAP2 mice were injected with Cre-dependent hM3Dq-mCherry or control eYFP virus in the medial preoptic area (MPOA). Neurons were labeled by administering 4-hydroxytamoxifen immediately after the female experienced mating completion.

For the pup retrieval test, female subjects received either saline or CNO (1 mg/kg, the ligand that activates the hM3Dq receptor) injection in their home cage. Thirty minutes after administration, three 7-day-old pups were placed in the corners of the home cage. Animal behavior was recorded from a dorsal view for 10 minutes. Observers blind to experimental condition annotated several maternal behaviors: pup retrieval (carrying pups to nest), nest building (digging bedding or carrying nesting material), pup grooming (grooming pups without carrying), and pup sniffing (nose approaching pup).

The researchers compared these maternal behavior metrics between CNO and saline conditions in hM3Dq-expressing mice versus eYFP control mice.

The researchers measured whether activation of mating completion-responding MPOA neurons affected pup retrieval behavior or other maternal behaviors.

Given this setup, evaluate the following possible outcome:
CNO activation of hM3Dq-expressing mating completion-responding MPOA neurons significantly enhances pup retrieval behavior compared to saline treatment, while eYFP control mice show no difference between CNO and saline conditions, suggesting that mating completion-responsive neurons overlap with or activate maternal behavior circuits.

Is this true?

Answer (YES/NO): NO